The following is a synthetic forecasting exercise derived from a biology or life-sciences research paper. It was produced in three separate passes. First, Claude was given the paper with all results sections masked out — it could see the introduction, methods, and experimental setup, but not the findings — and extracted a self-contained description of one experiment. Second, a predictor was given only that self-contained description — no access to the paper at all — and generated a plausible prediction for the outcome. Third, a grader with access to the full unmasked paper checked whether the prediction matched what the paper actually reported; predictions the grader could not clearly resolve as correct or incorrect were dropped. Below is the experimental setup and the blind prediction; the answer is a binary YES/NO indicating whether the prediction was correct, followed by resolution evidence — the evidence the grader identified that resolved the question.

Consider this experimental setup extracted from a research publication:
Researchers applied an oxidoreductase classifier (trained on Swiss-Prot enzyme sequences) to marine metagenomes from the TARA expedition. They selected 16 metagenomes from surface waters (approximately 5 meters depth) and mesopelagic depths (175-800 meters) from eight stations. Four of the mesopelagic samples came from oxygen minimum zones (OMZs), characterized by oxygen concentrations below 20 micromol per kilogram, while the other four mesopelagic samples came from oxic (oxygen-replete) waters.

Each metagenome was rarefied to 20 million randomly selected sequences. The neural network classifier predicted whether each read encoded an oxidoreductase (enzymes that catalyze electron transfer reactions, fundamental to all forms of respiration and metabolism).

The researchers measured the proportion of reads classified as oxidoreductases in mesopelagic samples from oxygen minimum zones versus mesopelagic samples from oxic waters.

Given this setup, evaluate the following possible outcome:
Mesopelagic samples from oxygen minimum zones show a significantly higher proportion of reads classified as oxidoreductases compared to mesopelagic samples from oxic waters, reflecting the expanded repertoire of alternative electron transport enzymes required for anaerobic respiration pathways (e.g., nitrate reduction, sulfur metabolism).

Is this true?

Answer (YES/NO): NO